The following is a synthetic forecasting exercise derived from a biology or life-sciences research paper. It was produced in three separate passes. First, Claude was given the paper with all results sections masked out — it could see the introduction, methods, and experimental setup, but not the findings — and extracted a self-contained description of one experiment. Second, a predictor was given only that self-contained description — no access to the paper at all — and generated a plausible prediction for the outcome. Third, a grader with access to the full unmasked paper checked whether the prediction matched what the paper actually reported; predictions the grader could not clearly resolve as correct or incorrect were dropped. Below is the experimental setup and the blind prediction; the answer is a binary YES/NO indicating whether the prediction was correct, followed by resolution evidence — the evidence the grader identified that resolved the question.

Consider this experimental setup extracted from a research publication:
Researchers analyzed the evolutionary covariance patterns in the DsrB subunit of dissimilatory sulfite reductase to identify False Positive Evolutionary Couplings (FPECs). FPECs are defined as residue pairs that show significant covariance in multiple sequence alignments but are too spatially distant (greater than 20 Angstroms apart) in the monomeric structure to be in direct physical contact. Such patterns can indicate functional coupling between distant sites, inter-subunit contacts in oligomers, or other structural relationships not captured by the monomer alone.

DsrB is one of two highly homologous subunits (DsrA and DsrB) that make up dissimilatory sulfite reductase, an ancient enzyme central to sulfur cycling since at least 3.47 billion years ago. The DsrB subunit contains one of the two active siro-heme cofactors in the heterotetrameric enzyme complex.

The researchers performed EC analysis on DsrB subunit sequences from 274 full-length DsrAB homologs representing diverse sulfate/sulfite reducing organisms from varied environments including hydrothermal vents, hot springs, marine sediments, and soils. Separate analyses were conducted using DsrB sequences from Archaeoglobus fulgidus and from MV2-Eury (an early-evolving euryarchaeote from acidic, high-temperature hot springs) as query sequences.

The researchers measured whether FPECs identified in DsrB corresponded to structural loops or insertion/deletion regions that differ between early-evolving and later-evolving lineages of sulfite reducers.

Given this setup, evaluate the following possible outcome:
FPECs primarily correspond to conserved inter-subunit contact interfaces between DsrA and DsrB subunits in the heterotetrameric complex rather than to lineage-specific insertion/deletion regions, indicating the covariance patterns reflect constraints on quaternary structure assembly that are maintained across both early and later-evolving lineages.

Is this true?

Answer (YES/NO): NO